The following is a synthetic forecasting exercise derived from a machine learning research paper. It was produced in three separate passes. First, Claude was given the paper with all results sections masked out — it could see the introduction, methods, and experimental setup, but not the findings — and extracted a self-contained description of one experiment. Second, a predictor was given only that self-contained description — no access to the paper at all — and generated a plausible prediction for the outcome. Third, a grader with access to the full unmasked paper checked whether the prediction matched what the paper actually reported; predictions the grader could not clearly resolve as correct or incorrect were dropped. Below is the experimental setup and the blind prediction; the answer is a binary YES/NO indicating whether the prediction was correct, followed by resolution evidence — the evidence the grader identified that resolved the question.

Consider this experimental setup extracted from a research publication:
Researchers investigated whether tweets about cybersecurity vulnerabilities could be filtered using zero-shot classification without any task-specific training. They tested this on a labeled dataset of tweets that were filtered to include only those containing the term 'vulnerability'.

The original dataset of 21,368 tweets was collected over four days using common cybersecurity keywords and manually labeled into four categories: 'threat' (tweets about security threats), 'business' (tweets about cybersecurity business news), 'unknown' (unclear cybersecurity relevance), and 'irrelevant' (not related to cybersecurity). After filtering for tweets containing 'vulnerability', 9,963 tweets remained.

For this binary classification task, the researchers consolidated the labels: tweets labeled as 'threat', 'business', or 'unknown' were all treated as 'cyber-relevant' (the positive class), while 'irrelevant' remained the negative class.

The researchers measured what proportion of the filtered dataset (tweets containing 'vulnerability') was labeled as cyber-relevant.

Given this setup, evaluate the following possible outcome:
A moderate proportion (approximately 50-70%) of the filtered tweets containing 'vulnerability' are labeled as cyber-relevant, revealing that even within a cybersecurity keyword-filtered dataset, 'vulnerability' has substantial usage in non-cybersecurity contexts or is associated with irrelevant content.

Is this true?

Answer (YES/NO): YES